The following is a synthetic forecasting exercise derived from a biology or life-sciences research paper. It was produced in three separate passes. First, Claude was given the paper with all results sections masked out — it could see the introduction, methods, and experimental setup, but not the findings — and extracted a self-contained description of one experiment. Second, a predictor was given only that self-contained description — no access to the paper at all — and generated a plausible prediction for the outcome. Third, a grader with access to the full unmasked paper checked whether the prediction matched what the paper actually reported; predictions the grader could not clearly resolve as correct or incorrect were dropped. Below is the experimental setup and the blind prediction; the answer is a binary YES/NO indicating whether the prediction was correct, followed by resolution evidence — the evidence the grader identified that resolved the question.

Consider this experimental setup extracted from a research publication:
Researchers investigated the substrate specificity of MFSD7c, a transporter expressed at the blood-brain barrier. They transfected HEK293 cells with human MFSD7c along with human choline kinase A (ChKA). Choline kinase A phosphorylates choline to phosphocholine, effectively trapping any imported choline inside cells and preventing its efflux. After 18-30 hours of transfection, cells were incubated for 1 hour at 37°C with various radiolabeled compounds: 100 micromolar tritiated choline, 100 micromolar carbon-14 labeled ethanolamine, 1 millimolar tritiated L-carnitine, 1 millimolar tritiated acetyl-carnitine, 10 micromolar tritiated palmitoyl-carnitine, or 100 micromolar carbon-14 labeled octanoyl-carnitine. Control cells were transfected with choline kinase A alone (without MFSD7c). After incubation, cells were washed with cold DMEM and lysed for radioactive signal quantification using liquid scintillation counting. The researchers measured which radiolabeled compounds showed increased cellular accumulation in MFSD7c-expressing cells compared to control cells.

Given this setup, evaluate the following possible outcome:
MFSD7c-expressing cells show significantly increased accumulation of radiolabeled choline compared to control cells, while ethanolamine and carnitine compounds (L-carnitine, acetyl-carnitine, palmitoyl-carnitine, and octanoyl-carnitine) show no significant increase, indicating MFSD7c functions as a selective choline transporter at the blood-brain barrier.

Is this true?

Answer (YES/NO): NO